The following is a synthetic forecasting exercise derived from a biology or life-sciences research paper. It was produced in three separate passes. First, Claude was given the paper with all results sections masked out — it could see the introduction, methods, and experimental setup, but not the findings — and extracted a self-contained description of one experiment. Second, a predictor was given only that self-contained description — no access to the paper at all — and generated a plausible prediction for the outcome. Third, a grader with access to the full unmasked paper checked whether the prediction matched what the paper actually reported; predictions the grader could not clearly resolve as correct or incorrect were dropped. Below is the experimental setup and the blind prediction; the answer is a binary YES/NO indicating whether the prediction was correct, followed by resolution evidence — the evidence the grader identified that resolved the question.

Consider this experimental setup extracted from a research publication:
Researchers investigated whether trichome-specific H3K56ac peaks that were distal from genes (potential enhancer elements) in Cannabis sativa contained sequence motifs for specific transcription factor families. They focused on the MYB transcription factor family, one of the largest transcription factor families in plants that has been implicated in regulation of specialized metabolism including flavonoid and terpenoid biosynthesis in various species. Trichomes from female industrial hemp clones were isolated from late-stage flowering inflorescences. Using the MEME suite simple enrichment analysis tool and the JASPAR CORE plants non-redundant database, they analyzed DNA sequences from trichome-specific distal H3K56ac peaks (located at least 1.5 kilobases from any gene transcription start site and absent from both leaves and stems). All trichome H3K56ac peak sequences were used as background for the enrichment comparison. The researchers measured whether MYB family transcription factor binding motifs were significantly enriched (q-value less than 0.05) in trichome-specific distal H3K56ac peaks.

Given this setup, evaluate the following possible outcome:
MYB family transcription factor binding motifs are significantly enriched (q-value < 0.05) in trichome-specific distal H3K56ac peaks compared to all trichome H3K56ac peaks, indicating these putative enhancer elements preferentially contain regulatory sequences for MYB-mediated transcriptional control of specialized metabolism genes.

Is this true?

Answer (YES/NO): YES